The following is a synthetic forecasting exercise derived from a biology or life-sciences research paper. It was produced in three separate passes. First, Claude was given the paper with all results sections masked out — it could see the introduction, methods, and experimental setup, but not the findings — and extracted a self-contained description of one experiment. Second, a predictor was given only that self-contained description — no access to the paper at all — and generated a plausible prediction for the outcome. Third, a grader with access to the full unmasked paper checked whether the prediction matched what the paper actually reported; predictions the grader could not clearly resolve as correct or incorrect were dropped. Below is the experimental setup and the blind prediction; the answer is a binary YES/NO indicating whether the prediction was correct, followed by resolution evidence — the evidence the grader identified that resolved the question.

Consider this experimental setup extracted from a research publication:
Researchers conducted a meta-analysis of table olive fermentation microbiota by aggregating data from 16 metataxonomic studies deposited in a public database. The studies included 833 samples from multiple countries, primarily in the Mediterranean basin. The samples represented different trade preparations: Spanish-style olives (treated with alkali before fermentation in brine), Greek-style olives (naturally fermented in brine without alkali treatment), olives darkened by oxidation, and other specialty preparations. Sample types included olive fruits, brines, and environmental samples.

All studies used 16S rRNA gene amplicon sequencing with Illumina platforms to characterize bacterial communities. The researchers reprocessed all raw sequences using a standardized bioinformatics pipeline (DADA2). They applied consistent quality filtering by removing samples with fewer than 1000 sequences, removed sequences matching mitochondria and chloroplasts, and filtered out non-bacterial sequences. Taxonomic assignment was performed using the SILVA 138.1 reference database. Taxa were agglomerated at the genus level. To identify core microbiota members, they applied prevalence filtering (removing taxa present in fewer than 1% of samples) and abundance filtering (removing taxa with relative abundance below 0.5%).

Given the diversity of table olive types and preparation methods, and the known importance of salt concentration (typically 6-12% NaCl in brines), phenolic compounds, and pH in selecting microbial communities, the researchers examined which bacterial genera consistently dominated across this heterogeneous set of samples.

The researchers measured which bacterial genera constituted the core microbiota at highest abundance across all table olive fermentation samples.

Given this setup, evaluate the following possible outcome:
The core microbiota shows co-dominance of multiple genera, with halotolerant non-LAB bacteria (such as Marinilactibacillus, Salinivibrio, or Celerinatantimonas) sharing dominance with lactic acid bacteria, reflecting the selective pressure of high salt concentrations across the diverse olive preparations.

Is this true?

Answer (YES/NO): YES